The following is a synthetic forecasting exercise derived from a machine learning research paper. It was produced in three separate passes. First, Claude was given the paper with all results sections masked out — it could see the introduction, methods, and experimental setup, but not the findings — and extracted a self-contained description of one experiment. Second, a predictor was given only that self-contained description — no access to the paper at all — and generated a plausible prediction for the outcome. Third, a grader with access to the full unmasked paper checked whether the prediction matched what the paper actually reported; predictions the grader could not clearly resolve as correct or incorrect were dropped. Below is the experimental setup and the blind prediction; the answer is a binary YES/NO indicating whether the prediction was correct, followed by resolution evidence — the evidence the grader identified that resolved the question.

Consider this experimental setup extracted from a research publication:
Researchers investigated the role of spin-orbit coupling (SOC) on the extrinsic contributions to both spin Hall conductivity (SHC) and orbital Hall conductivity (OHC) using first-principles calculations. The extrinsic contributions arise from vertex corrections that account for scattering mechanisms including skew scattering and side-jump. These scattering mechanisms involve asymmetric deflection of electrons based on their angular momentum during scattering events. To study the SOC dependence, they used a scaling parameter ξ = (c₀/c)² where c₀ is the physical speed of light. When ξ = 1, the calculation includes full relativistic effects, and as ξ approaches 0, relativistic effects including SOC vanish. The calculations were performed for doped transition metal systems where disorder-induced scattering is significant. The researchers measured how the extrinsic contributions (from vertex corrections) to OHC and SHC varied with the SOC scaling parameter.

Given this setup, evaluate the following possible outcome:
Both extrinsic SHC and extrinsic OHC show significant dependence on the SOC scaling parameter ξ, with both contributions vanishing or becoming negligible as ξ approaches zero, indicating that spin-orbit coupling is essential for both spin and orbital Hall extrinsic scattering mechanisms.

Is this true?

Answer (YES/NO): YES